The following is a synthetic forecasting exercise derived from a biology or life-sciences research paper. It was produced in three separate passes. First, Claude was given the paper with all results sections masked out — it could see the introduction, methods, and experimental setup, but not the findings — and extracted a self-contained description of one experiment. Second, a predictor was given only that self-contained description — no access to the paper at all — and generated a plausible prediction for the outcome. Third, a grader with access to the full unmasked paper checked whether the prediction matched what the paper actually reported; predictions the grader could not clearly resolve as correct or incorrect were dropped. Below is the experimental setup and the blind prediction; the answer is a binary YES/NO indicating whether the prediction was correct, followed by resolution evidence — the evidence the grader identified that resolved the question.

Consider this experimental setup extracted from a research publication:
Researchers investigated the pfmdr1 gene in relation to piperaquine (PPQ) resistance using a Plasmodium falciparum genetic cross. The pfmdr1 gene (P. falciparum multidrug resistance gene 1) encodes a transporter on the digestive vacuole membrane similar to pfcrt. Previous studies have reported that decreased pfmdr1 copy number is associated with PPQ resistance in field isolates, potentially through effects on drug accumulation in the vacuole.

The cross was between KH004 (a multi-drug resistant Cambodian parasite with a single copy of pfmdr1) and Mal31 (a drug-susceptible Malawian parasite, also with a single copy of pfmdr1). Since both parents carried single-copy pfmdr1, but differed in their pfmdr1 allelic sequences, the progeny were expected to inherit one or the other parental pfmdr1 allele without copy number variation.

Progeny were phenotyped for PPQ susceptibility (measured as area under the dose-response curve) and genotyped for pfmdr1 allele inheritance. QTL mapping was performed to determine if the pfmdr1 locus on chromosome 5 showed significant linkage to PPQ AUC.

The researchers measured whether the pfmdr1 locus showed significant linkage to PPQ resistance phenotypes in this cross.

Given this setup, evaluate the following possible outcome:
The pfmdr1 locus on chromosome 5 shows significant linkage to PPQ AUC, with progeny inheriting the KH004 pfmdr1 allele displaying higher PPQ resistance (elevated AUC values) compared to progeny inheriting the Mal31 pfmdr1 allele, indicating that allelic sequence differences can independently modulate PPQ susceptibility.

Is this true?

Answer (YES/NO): NO